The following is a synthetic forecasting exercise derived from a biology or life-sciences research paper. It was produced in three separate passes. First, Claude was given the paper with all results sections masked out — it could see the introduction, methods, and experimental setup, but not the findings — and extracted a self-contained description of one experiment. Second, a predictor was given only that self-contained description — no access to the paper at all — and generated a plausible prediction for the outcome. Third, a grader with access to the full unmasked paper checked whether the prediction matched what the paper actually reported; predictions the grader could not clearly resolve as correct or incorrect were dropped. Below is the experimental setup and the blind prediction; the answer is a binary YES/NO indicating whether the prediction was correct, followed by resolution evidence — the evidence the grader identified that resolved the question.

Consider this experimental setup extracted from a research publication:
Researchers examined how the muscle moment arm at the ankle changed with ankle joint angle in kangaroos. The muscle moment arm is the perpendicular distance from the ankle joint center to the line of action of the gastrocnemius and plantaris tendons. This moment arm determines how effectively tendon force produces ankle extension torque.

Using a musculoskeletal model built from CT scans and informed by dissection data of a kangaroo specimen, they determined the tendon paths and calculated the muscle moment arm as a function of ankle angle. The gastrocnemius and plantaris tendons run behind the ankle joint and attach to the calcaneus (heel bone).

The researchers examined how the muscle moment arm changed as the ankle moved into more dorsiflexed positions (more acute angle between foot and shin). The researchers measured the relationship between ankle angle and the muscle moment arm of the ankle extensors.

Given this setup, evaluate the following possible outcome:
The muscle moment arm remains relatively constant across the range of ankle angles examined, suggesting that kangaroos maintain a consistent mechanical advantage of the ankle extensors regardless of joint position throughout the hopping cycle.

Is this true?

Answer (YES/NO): NO